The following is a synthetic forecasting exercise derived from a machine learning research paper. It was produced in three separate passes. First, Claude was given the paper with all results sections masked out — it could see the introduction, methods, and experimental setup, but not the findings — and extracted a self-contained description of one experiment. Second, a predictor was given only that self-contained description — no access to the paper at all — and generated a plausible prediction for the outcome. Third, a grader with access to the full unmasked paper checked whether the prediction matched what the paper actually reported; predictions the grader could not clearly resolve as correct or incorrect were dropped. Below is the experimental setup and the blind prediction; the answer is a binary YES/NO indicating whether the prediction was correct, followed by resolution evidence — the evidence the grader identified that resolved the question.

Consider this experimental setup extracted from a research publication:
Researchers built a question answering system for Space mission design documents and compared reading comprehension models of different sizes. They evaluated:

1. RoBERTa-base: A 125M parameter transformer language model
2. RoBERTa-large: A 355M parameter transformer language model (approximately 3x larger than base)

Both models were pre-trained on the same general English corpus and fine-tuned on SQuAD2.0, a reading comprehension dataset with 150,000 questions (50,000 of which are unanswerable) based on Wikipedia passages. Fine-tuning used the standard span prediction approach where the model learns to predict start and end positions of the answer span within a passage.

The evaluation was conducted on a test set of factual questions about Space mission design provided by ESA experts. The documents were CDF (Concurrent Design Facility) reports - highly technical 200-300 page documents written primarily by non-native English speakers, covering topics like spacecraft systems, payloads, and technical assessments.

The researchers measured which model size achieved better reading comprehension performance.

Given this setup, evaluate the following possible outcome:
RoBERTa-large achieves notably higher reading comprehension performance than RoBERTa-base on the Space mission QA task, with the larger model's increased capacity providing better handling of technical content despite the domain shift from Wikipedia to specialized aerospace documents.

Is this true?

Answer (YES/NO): NO